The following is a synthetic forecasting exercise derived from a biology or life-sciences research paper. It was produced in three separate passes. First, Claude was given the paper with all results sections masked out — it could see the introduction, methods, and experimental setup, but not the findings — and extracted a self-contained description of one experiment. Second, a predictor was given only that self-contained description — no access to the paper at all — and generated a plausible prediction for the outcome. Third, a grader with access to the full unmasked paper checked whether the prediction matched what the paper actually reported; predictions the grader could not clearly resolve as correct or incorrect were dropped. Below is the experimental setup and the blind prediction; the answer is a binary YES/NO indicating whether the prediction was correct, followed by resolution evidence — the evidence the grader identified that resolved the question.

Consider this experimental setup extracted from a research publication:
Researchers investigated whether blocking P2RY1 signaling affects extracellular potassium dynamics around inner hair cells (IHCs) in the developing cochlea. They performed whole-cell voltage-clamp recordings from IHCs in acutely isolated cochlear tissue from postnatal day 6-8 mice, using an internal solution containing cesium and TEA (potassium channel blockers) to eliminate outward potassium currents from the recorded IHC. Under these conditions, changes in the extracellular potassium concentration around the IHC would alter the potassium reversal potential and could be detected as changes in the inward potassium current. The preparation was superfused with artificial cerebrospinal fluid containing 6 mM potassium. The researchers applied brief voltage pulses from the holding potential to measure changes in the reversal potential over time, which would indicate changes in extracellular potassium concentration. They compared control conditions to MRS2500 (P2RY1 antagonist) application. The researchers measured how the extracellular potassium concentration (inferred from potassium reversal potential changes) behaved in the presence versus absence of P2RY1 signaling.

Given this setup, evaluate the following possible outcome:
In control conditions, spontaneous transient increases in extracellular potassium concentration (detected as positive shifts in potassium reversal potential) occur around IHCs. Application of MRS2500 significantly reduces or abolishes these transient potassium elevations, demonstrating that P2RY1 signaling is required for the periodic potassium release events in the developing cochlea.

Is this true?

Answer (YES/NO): NO